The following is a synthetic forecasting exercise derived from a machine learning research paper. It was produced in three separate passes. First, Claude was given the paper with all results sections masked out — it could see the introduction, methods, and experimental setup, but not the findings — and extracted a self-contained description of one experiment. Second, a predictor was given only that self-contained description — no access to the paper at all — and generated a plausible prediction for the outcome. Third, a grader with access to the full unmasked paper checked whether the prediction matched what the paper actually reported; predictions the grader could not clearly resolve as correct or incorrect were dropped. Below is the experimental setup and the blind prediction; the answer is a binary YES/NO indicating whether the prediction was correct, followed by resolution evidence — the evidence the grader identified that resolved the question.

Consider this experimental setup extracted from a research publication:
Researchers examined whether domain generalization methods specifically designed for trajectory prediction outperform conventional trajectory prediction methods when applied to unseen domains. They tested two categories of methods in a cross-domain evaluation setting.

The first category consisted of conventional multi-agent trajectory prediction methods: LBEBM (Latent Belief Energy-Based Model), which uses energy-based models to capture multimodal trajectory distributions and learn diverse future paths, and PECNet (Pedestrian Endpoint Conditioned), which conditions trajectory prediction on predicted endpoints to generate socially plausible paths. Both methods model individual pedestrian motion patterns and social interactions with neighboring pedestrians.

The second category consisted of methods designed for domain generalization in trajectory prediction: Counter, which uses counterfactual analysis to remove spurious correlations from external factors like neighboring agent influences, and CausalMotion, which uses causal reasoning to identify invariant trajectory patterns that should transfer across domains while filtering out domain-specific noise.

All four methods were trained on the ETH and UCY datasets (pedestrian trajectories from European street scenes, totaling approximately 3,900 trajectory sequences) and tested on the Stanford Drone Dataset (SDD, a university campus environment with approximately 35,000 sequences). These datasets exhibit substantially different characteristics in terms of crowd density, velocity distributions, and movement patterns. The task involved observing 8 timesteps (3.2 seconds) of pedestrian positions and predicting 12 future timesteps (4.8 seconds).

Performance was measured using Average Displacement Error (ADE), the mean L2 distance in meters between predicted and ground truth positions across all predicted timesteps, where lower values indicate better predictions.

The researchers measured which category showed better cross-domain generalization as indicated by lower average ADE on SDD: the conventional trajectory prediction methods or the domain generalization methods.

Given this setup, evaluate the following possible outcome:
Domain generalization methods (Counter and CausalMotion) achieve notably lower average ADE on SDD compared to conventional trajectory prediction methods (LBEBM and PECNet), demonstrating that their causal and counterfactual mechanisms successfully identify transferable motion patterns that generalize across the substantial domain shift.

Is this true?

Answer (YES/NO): NO